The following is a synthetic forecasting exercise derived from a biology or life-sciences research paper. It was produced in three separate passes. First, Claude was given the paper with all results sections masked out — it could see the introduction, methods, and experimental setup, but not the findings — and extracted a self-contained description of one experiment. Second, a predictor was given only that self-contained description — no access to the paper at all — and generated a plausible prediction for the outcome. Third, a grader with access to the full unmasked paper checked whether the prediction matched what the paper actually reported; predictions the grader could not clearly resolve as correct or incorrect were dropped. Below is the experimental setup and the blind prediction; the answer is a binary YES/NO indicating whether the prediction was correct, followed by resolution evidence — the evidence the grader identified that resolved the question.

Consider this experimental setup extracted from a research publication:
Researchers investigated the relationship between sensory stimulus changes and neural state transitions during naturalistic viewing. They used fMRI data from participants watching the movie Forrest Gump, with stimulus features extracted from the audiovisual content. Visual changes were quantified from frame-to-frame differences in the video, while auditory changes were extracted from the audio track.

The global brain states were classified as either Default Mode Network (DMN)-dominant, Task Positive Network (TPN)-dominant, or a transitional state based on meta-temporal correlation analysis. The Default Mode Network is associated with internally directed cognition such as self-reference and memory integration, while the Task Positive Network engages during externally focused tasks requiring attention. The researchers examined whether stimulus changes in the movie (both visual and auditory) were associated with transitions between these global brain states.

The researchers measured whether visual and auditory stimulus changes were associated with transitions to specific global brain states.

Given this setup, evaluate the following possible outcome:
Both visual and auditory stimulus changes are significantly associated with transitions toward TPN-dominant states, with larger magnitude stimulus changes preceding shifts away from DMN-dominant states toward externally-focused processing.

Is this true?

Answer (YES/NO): YES